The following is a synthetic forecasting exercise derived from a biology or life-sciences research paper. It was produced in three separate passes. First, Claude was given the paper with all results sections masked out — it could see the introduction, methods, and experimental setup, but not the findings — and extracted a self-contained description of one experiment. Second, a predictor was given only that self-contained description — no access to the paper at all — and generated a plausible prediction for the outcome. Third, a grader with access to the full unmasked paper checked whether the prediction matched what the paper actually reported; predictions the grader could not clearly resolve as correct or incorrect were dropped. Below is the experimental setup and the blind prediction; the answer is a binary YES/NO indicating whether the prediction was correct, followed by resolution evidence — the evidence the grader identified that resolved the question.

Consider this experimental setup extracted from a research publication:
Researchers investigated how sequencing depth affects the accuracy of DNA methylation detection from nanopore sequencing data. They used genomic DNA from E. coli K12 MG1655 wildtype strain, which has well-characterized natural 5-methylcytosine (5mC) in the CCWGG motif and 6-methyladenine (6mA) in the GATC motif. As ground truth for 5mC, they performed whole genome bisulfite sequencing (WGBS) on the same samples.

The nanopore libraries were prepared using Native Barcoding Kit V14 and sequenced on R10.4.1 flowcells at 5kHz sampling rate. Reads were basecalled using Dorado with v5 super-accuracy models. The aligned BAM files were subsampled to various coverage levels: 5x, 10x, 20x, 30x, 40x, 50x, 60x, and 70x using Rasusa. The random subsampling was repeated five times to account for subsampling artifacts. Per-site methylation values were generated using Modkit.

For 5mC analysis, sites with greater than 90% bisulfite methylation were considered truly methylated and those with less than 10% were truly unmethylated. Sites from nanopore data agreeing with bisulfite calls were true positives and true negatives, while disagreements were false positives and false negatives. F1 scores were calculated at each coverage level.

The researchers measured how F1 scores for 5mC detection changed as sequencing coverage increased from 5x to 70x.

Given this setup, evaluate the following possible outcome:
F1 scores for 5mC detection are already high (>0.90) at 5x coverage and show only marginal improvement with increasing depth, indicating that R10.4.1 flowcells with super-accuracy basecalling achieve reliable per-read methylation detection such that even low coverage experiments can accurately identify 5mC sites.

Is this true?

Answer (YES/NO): NO